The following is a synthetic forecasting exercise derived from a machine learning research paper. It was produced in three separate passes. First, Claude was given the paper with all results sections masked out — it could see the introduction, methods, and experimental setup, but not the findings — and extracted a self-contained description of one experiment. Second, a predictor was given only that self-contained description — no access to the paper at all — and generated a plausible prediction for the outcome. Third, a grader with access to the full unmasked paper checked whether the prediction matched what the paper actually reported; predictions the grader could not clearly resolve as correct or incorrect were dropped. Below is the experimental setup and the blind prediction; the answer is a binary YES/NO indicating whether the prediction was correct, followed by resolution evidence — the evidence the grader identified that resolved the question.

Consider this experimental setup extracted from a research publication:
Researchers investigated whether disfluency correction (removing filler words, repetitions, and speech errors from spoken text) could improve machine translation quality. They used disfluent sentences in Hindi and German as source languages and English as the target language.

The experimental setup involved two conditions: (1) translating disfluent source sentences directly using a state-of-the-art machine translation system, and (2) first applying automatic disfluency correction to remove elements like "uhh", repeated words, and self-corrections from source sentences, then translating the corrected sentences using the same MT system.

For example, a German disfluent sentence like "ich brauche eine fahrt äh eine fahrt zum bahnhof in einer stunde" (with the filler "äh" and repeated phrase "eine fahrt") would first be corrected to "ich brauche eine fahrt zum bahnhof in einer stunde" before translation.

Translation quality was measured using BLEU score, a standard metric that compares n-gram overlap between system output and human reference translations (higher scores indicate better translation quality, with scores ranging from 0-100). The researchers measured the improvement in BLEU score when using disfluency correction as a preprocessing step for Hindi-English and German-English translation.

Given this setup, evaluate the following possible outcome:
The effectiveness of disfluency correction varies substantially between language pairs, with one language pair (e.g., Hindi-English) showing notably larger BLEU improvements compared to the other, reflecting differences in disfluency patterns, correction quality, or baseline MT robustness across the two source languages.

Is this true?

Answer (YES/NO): NO